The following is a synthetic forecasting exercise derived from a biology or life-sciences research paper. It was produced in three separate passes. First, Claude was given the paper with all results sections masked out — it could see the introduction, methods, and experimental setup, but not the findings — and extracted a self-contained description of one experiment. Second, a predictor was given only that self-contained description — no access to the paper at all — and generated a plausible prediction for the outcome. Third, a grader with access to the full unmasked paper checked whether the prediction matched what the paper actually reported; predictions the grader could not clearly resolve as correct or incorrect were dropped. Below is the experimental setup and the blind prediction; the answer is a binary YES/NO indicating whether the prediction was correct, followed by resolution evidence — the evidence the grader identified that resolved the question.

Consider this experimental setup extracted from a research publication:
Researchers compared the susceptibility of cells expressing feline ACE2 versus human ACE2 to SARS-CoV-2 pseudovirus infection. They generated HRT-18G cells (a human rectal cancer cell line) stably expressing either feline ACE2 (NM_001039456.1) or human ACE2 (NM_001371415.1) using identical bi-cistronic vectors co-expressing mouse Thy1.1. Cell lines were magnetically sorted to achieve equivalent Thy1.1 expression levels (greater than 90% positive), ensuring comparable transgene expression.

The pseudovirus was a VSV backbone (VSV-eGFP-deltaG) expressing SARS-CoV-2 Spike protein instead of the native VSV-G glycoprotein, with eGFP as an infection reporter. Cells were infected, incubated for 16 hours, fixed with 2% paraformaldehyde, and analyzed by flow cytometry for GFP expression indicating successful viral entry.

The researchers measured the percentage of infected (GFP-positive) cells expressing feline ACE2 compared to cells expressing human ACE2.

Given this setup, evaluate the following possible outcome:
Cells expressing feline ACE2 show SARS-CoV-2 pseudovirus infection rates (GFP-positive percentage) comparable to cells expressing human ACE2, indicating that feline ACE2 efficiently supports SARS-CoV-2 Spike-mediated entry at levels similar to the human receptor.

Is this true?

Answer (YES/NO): NO